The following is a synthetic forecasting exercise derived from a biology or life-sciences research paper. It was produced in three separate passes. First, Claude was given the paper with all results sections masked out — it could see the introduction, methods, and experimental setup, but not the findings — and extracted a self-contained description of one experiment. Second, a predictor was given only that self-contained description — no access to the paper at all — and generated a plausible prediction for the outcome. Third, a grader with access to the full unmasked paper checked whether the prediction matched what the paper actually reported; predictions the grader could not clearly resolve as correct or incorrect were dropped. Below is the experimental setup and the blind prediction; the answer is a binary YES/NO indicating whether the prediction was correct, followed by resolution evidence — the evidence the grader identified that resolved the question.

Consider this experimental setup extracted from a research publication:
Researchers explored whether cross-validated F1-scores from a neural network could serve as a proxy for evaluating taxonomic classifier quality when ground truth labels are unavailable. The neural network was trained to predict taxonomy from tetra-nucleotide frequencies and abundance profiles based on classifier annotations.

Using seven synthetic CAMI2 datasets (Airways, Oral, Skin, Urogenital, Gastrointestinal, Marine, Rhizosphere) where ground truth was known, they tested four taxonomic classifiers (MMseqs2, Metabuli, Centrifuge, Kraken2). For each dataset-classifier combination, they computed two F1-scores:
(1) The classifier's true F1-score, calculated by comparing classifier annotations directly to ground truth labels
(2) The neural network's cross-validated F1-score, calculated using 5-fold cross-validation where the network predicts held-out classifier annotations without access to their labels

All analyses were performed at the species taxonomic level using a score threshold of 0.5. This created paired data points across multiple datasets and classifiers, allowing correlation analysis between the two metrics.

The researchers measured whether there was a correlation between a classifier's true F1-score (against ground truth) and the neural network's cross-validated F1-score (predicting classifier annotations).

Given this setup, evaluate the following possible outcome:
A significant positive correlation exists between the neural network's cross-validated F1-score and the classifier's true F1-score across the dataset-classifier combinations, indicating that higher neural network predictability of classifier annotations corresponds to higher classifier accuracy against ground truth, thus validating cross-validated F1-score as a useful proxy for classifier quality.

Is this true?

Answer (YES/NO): YES